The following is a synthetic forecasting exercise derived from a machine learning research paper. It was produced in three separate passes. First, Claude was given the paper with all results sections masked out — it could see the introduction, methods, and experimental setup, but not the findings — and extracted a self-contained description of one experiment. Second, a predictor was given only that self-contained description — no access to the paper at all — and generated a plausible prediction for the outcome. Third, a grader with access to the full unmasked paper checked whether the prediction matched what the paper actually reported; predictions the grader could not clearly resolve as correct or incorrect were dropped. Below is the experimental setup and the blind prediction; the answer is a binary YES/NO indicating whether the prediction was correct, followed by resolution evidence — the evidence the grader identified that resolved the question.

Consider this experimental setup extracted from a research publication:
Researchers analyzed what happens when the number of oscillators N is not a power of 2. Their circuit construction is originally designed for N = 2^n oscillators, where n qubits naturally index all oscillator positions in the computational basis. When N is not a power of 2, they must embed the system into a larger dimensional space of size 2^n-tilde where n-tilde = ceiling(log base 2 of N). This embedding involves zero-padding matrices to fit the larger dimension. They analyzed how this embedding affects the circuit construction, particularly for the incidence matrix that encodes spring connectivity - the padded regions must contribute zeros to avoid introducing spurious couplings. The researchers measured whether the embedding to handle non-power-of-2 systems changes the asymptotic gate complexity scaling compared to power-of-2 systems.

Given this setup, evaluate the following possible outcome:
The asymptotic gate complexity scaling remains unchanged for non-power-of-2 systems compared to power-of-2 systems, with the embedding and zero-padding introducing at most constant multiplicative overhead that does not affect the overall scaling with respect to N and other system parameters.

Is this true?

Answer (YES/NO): YES